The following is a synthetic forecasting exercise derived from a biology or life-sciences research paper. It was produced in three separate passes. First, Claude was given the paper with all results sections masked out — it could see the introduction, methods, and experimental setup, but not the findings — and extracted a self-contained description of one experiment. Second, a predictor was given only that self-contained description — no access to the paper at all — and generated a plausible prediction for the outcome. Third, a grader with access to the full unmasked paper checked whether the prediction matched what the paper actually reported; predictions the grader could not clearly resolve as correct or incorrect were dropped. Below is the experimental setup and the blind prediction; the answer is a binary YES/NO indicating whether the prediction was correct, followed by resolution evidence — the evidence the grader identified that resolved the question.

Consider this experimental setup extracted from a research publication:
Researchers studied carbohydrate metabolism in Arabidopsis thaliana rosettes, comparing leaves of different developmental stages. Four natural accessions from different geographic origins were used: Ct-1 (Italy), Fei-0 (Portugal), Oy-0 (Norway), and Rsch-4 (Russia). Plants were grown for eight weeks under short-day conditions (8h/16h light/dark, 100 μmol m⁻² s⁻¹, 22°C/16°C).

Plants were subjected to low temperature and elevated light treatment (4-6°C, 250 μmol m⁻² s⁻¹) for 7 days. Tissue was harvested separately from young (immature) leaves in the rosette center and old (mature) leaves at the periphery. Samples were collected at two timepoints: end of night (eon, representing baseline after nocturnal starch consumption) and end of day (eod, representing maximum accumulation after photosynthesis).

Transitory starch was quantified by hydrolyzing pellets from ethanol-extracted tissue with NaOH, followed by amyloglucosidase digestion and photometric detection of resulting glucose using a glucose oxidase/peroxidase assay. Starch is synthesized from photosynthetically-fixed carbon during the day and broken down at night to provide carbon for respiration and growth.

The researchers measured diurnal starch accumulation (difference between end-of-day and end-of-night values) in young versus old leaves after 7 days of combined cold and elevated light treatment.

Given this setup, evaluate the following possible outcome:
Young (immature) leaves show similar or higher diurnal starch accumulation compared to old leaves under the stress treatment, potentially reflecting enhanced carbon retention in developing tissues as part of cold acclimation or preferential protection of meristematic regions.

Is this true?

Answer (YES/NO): YES